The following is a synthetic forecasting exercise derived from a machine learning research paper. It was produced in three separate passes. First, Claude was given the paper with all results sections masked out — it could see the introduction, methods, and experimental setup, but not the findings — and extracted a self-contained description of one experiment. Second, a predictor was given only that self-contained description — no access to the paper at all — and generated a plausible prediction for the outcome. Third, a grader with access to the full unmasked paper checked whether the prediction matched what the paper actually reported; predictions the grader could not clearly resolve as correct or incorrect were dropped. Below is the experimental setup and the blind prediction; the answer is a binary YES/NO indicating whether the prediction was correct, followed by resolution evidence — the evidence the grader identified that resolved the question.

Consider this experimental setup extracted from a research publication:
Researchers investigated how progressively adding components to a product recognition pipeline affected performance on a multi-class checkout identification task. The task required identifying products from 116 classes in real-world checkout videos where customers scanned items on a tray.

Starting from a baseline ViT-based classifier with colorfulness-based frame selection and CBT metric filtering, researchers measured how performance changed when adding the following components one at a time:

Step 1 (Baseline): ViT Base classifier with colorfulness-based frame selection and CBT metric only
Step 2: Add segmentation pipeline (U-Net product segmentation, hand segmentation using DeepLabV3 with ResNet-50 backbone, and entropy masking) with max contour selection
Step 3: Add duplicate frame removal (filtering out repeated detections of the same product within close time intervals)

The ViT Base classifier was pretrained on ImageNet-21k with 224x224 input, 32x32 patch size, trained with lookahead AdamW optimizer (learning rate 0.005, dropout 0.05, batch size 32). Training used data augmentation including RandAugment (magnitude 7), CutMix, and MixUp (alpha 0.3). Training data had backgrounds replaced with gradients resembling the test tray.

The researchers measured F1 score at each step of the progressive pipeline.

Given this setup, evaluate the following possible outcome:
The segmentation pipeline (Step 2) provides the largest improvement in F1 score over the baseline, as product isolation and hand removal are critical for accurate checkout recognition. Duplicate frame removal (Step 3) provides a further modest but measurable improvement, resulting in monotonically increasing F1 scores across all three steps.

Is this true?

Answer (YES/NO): YES